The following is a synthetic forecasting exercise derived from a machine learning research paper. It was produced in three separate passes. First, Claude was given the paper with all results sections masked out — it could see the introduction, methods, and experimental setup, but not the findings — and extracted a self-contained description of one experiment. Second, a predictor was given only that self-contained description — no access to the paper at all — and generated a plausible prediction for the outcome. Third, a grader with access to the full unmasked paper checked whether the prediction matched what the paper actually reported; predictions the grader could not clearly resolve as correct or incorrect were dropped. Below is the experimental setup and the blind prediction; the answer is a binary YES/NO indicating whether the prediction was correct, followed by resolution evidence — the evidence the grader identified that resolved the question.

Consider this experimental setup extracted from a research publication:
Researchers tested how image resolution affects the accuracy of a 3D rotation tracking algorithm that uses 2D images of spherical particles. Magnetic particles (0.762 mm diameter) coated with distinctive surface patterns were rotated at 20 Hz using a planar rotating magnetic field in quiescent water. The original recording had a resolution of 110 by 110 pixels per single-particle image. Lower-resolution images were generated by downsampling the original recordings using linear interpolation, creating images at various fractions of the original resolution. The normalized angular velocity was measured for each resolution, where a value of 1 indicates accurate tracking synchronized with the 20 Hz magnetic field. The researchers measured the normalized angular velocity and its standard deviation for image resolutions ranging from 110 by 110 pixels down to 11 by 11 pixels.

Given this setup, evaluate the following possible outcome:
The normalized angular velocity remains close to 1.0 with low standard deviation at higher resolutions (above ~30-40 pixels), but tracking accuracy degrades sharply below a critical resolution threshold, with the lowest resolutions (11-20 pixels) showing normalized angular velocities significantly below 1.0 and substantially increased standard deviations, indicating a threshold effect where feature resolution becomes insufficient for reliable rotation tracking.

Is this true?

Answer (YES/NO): NO